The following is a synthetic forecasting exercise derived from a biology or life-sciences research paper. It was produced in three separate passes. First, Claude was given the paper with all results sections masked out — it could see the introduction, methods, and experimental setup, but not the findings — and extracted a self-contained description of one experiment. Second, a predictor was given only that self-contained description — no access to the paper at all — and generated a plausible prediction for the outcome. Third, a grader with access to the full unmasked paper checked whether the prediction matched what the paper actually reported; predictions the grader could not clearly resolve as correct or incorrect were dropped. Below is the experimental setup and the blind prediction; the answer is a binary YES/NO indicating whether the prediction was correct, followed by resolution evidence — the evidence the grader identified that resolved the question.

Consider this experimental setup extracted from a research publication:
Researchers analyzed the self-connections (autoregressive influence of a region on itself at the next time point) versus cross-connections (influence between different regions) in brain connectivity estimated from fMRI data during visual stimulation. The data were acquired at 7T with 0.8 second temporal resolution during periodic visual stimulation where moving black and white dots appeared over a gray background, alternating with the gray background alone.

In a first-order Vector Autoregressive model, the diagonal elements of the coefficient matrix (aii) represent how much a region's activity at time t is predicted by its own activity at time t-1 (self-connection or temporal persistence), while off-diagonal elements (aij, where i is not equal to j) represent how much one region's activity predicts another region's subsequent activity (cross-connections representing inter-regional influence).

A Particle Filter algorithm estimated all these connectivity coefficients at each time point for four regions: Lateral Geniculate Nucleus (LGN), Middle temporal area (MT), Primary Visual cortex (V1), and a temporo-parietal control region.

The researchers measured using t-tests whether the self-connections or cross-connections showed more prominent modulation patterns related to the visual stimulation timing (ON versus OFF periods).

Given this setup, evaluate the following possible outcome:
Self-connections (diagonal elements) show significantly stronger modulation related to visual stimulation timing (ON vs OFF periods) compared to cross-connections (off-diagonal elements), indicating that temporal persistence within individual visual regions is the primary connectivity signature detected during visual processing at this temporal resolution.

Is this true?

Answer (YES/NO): NO